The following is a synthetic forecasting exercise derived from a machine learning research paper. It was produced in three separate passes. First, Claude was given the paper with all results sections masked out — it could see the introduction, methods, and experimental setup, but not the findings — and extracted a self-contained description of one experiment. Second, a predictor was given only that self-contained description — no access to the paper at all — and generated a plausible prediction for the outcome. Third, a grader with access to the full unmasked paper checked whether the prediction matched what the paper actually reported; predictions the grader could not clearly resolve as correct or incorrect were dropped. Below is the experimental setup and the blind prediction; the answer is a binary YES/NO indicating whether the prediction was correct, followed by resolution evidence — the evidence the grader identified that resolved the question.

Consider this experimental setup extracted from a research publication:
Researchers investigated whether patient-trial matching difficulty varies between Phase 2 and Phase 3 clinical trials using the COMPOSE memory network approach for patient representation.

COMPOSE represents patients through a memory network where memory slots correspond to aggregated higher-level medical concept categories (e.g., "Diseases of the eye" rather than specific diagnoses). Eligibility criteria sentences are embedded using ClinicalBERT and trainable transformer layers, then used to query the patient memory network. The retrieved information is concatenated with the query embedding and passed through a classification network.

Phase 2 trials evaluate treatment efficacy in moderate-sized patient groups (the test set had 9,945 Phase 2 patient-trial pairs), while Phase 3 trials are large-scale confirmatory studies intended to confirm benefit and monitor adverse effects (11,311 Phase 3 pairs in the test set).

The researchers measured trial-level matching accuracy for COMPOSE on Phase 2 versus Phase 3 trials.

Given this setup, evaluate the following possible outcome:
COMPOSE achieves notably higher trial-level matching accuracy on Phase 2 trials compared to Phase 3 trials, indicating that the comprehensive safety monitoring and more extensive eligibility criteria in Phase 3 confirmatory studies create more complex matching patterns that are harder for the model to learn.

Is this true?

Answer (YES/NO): YES